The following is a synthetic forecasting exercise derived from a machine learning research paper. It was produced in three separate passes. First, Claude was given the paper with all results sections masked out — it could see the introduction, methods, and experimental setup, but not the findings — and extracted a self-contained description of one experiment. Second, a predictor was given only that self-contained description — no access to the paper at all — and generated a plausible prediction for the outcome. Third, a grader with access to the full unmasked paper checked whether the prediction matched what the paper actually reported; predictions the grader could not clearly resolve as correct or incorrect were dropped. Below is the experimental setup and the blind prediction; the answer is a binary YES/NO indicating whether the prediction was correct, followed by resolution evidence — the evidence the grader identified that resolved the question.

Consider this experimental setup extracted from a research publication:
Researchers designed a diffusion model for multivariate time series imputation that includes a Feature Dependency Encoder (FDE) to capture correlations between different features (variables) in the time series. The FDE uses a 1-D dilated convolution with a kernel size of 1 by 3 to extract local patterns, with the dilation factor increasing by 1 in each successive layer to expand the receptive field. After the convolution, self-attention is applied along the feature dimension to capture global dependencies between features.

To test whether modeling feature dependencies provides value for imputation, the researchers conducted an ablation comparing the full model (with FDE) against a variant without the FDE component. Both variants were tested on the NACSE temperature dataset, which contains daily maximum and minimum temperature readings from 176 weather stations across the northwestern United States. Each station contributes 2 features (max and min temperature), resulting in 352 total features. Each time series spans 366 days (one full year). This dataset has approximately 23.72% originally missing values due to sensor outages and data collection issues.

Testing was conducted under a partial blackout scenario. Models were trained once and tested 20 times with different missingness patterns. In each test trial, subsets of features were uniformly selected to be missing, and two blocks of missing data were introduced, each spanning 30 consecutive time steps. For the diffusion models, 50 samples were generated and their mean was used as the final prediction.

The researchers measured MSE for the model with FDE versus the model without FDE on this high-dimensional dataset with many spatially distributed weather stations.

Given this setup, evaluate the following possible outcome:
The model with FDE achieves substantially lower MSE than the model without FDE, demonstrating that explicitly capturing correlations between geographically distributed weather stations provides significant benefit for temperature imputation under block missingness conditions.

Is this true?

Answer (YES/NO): YES